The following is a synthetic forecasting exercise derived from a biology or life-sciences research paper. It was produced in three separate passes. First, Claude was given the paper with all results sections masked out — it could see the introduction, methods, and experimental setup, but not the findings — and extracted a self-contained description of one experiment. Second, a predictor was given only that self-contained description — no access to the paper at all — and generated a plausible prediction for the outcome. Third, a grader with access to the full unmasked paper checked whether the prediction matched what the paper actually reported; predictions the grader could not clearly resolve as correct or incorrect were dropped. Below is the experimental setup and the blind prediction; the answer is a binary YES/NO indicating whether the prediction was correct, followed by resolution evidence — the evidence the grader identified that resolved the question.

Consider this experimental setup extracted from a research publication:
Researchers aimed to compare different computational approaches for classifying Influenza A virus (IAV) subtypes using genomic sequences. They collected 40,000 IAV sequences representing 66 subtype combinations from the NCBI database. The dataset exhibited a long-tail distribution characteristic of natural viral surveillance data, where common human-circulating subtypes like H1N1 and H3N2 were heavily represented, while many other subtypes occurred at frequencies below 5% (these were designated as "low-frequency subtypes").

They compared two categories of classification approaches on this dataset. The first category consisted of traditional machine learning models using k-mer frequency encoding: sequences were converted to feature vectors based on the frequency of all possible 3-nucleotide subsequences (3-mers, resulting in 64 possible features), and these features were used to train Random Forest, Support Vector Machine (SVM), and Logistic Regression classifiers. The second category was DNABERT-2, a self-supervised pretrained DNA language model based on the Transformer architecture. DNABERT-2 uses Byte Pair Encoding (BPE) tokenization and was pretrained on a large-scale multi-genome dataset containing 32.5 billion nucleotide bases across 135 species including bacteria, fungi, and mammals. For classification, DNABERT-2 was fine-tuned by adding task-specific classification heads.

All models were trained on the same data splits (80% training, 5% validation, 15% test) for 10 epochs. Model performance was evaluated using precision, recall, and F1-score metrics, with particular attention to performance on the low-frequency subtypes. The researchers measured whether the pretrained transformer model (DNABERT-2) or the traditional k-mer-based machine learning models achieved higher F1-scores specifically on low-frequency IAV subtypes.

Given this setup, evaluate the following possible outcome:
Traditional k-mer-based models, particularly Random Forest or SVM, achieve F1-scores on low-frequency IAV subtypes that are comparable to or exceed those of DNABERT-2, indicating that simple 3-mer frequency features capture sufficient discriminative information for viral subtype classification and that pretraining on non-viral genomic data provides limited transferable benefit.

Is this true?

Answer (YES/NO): YES